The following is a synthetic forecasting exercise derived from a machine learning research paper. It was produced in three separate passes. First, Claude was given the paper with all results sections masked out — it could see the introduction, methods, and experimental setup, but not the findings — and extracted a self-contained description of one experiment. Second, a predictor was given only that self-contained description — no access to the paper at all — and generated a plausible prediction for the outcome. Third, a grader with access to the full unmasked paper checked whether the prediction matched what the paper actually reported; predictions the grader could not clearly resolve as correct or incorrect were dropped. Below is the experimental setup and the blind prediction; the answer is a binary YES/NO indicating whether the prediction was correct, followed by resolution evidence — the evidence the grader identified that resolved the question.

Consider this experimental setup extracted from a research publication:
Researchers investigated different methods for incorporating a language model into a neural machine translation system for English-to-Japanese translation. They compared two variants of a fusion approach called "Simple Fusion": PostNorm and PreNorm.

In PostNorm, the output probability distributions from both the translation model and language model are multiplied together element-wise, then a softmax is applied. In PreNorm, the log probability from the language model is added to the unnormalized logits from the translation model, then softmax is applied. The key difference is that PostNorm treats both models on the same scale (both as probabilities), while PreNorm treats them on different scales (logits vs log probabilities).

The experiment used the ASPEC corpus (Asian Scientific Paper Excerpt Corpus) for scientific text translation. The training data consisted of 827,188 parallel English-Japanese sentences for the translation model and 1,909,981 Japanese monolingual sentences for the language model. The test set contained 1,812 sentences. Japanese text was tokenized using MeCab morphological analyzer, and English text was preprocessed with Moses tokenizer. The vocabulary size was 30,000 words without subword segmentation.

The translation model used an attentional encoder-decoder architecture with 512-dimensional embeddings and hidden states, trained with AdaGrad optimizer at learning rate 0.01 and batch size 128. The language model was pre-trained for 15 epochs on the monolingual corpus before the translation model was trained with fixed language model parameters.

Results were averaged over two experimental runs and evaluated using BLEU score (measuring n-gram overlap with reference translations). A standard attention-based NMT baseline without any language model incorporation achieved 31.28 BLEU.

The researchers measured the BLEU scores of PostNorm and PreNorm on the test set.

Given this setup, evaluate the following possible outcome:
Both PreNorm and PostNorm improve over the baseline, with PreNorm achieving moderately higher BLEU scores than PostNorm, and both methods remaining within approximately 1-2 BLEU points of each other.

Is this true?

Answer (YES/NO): NO